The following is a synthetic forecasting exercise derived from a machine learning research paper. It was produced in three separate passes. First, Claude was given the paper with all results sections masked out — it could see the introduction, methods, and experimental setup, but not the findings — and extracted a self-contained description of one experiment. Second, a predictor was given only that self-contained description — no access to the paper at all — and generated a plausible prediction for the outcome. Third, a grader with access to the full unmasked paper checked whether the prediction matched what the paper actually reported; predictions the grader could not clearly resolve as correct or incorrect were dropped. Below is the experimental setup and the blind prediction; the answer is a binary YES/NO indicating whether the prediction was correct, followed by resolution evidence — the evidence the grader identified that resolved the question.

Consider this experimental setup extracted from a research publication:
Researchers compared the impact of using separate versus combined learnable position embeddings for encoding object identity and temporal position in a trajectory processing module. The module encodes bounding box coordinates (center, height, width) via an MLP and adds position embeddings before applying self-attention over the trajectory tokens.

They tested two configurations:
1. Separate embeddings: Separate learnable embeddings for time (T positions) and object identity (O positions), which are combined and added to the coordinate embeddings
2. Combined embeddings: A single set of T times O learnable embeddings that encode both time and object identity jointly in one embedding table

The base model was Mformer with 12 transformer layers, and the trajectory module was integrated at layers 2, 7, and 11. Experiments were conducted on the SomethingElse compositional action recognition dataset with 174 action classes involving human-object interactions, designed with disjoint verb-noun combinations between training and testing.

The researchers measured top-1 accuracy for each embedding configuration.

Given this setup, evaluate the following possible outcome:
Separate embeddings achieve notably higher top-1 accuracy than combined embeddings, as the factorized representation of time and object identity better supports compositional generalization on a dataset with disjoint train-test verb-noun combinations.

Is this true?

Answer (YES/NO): NO